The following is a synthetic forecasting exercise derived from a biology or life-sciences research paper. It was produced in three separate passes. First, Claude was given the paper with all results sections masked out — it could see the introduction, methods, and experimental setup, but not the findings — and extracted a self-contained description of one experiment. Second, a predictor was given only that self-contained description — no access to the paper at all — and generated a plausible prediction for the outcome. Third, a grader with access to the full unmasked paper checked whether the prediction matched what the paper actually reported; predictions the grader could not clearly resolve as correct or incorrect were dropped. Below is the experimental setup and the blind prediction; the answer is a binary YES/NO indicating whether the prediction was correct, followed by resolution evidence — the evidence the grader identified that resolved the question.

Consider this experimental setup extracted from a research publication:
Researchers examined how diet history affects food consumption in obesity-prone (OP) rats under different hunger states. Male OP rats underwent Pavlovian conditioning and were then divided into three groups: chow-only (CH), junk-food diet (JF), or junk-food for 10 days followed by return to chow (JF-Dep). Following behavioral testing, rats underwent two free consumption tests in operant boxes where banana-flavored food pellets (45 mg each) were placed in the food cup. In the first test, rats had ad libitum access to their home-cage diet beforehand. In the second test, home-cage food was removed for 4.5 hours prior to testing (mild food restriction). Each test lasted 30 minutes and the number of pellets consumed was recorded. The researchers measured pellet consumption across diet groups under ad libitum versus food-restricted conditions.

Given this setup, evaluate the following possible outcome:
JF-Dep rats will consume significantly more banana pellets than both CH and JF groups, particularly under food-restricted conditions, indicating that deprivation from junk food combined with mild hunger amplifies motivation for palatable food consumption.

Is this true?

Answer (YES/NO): YES